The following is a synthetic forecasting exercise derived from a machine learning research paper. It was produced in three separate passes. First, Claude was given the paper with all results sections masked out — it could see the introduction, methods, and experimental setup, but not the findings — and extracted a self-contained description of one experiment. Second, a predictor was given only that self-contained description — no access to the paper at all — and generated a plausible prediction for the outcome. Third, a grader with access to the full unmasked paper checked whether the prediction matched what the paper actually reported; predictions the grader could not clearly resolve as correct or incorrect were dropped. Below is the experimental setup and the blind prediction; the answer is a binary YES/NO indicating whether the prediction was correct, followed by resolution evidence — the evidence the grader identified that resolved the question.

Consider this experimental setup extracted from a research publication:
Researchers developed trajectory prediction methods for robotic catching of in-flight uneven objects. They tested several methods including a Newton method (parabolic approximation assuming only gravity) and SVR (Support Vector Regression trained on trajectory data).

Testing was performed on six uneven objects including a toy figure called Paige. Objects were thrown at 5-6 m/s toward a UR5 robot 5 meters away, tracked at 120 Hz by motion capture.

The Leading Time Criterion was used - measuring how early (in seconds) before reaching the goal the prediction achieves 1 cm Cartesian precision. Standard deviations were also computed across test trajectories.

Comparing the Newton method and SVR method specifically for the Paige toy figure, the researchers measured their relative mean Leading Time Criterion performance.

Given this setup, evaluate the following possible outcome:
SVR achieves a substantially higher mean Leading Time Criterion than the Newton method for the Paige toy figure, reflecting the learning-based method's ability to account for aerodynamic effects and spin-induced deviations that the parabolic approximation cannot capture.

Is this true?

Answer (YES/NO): YES